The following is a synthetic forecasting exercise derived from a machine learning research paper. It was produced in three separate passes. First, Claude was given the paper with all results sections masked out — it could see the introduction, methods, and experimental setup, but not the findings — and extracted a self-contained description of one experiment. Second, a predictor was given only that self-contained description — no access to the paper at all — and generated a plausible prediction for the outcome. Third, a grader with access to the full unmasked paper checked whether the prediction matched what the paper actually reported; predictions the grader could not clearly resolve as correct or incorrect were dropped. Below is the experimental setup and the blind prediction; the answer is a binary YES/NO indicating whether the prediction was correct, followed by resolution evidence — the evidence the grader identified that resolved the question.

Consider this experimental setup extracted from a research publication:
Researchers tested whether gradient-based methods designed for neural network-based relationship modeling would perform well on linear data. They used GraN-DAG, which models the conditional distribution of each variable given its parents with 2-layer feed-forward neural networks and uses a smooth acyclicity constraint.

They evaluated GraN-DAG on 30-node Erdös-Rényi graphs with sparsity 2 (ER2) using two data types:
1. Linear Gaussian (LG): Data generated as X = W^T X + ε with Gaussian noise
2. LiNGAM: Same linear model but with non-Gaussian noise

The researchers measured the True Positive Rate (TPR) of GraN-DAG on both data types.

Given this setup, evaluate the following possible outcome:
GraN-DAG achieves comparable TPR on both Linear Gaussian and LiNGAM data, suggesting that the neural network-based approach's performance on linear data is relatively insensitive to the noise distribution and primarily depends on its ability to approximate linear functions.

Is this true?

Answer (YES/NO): NO